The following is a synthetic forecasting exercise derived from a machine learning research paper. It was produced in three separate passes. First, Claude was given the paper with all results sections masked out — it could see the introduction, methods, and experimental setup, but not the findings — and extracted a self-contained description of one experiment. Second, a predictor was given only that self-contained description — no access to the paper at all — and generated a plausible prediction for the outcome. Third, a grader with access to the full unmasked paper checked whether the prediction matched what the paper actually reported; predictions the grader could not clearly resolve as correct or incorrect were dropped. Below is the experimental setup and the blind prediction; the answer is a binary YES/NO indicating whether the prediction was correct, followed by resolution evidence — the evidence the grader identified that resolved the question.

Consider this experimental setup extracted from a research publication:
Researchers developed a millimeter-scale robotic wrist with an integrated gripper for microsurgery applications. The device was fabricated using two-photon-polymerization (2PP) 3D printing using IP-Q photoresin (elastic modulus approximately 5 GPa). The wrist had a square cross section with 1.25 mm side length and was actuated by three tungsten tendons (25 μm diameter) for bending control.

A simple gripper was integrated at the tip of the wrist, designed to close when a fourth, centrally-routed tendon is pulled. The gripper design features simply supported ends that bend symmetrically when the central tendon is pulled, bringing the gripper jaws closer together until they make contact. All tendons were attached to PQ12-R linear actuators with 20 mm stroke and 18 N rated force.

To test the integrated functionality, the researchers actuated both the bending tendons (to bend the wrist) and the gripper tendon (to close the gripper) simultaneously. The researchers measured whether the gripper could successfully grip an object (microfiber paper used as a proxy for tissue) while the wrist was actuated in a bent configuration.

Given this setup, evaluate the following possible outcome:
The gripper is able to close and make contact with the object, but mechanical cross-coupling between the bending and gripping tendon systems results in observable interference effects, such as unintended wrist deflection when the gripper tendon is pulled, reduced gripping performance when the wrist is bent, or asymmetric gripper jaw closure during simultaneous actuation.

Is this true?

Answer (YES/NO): NO